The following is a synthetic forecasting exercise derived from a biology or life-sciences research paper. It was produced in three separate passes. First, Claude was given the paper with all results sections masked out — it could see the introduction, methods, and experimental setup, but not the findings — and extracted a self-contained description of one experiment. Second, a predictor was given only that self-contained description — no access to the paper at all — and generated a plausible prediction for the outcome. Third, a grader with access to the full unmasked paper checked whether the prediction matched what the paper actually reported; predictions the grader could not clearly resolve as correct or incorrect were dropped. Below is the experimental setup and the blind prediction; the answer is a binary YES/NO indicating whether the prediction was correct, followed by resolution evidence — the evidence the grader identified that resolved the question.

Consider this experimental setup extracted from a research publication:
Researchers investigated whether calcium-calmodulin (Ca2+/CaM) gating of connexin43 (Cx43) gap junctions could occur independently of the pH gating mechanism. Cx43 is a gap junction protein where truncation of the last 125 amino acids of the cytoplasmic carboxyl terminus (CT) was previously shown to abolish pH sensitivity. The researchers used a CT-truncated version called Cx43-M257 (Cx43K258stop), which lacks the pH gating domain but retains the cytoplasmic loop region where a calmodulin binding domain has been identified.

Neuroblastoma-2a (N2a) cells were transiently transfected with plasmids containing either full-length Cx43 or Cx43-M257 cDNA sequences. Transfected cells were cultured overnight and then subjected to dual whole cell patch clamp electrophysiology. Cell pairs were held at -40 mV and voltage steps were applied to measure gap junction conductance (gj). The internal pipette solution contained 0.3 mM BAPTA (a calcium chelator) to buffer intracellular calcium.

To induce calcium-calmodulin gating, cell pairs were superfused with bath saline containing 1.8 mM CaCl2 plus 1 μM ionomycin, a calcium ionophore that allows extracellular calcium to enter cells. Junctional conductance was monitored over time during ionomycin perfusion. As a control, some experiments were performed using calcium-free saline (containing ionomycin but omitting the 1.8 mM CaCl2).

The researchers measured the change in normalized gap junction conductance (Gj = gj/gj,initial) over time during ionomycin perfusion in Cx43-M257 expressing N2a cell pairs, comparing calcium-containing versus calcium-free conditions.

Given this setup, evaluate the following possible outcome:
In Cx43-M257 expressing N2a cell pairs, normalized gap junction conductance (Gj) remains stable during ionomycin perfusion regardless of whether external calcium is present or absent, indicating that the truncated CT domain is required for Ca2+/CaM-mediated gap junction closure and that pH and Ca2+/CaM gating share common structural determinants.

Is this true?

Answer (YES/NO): NO